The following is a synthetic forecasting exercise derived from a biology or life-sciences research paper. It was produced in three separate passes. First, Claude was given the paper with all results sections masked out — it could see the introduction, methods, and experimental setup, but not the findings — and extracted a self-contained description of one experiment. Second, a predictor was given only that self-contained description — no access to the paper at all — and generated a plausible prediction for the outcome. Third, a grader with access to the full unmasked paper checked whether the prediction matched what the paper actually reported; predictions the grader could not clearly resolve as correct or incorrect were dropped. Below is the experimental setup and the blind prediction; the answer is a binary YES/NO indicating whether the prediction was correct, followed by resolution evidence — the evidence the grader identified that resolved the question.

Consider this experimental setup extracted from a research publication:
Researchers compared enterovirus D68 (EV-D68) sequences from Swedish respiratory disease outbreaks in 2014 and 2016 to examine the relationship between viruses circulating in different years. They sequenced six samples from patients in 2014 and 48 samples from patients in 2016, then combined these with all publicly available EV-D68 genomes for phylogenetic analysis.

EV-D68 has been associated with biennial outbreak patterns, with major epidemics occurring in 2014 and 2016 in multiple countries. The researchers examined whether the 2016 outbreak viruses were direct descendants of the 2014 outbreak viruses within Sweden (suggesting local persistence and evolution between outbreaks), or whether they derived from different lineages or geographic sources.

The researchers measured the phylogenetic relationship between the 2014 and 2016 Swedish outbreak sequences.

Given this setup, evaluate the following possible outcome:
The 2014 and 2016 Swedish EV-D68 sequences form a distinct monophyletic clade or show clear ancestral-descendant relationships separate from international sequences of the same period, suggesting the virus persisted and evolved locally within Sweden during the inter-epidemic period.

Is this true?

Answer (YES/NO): NO